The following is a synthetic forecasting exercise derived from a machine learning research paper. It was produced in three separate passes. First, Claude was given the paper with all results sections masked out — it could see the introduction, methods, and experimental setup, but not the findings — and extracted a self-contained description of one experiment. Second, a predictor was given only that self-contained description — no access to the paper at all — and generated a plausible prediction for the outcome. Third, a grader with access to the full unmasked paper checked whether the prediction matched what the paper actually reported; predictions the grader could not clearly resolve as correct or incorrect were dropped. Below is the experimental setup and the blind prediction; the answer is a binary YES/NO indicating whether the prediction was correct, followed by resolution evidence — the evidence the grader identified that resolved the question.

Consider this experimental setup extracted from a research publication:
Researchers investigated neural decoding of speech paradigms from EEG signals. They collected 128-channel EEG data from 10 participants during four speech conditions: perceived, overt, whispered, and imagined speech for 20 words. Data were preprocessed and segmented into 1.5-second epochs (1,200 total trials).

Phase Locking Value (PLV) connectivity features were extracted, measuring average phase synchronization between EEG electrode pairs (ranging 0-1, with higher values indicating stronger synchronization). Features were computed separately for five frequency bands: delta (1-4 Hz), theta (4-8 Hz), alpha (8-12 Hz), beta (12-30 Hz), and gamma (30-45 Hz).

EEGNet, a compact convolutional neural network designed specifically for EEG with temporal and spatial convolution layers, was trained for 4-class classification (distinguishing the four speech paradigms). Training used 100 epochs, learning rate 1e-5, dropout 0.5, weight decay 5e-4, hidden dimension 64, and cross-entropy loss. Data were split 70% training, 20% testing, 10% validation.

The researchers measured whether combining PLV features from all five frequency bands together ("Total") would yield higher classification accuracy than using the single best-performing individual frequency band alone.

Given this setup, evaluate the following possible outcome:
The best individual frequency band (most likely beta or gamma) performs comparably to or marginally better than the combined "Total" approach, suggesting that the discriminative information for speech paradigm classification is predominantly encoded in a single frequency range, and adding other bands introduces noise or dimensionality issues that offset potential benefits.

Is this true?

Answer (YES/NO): NO